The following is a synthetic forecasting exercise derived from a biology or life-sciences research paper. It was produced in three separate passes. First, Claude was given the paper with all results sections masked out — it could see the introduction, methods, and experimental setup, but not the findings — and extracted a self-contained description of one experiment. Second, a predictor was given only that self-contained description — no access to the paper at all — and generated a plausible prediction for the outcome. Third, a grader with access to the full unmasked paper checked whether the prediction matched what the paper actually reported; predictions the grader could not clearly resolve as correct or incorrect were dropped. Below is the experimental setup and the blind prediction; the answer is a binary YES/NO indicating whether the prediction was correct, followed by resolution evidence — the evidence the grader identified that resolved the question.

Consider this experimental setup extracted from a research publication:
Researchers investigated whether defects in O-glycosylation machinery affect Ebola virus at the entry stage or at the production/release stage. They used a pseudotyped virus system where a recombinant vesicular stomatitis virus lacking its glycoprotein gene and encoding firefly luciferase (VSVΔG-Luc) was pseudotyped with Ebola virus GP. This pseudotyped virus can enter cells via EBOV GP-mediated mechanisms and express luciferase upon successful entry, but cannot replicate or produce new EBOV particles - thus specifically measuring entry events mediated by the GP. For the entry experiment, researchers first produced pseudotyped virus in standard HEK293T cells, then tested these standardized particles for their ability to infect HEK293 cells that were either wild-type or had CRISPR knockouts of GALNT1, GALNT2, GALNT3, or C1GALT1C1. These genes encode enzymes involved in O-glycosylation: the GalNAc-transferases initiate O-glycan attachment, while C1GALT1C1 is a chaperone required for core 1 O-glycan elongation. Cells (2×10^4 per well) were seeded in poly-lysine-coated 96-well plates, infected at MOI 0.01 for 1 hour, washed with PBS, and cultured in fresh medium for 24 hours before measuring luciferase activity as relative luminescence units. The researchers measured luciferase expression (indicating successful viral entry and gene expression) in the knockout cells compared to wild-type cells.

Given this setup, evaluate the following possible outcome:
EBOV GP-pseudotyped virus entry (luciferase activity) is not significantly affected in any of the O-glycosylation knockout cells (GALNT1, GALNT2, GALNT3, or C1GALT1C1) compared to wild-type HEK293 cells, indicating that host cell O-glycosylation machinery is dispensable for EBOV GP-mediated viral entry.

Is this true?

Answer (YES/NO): NO